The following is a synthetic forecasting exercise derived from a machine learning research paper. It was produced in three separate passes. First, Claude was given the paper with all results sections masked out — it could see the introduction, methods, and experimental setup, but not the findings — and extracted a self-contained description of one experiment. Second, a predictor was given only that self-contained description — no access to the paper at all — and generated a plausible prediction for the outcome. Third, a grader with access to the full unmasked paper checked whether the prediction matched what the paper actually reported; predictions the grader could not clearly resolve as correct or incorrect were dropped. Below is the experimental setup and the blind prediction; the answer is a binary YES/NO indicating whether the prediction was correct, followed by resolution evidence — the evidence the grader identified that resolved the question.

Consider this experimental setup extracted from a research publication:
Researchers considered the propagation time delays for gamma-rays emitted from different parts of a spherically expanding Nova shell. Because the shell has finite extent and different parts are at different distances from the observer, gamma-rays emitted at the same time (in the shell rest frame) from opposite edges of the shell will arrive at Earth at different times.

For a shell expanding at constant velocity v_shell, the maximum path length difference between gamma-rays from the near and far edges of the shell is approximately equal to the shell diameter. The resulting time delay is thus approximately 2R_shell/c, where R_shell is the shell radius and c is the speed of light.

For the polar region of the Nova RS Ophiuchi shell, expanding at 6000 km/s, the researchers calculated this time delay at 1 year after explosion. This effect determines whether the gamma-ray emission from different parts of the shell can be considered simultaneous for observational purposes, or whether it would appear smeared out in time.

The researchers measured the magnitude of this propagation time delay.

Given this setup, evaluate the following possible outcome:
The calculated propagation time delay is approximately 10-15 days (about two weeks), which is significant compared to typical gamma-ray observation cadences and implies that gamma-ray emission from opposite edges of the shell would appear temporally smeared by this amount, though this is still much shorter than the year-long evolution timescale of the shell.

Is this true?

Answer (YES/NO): NO